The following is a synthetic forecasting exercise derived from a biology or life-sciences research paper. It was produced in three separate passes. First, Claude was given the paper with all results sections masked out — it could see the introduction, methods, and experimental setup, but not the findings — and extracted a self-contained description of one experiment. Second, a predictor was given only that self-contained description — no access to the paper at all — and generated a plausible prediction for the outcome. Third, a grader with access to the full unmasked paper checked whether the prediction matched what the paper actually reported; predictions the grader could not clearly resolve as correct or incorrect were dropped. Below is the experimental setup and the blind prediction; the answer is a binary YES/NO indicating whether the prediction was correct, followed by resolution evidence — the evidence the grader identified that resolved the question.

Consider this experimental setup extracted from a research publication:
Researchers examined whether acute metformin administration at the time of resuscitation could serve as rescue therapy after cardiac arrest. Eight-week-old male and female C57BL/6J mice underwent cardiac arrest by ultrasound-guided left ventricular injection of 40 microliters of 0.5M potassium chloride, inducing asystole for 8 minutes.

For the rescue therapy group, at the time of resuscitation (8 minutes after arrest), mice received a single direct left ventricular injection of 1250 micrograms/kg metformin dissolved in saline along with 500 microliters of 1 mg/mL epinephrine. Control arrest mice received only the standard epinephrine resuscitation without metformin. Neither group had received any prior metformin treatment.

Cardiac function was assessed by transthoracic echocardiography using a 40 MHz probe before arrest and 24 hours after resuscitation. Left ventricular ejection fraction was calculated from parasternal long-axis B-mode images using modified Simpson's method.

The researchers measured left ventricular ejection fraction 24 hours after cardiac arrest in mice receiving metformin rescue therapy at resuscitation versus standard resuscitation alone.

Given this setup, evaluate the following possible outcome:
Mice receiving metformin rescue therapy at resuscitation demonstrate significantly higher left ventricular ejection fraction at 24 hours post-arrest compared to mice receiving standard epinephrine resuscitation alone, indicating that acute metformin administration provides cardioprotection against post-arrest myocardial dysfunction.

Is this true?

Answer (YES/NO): NO